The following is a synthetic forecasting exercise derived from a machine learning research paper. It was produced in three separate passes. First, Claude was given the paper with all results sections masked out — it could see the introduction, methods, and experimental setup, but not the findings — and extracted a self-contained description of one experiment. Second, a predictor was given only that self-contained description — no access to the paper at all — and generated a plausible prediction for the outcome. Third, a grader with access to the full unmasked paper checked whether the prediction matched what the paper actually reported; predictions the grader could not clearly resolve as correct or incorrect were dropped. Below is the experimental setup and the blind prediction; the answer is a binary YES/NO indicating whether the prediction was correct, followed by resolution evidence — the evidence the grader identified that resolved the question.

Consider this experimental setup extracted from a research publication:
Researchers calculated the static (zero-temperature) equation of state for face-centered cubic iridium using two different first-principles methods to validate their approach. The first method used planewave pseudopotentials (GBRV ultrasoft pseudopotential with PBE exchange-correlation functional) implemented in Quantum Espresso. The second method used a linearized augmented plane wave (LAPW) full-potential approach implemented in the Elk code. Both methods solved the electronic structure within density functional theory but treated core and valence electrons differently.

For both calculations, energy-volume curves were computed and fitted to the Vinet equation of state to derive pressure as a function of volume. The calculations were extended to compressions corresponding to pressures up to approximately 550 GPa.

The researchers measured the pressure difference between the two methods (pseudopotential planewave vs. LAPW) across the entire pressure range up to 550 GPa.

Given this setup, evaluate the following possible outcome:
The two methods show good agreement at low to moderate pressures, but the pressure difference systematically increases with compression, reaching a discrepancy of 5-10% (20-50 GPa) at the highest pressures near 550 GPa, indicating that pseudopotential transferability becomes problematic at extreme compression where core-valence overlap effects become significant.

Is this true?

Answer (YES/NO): NO